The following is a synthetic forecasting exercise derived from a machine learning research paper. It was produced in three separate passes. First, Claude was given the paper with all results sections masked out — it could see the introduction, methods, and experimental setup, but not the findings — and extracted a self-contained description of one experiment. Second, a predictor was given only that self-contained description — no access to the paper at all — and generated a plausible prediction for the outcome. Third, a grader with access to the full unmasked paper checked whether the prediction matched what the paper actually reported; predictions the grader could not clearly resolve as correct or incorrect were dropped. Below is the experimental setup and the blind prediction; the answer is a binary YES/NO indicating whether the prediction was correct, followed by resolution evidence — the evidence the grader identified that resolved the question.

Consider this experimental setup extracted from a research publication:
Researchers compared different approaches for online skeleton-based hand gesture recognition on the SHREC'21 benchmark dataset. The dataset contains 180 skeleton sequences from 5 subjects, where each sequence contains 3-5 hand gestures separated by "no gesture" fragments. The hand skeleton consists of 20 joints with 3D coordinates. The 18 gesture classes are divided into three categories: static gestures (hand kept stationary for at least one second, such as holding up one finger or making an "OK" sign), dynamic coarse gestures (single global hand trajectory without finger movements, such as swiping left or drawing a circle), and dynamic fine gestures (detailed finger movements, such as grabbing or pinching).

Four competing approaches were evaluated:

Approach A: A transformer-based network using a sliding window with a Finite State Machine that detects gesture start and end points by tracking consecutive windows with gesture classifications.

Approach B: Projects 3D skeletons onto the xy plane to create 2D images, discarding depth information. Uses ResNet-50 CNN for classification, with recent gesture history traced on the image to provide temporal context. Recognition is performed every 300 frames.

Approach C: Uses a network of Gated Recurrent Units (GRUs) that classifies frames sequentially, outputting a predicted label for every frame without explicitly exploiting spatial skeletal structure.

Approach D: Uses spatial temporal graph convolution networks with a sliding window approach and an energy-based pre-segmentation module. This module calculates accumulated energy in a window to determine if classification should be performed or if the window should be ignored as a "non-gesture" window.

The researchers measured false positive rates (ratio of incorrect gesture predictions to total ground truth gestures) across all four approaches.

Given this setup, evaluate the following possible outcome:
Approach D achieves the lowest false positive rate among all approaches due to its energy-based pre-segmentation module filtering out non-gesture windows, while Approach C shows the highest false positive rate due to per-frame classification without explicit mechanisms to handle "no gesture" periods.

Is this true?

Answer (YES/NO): NO